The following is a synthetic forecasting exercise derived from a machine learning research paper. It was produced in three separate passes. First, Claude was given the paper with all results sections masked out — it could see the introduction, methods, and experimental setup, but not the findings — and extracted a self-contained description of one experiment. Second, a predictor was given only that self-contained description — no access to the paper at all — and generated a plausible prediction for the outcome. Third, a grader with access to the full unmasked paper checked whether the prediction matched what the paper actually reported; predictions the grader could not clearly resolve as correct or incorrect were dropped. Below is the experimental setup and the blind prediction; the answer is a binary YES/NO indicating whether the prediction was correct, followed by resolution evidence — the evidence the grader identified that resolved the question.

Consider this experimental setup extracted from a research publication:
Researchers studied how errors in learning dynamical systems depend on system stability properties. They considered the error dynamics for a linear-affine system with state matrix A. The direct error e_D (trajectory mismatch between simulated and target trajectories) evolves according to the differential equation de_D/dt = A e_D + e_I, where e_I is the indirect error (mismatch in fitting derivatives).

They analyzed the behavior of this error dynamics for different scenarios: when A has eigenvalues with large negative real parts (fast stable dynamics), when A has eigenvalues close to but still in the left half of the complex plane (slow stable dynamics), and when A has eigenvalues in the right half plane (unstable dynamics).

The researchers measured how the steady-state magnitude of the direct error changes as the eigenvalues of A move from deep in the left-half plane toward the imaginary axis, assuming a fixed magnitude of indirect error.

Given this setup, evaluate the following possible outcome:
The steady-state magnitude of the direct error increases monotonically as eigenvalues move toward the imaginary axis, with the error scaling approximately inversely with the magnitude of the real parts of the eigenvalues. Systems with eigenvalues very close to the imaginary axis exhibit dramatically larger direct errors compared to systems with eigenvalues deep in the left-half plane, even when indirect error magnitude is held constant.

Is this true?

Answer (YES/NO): YES